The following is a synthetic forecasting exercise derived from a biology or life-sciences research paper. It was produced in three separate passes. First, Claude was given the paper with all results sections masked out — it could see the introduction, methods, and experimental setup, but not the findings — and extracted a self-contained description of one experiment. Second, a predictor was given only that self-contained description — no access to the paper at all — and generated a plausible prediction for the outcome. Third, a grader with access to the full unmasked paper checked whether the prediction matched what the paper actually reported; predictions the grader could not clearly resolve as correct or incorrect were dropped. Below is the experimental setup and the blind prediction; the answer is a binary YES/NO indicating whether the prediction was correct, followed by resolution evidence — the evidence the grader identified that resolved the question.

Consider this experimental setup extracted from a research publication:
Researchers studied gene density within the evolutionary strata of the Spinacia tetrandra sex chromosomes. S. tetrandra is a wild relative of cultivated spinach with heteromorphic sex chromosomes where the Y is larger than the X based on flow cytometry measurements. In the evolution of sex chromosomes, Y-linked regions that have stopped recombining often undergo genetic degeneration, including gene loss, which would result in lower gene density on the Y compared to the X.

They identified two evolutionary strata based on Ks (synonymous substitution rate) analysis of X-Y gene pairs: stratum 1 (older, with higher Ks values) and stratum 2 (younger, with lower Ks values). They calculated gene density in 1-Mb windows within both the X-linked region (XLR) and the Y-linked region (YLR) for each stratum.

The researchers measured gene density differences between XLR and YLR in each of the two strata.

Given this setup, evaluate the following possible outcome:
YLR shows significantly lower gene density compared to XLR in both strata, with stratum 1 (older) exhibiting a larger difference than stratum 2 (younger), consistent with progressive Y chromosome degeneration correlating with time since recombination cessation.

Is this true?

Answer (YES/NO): NO